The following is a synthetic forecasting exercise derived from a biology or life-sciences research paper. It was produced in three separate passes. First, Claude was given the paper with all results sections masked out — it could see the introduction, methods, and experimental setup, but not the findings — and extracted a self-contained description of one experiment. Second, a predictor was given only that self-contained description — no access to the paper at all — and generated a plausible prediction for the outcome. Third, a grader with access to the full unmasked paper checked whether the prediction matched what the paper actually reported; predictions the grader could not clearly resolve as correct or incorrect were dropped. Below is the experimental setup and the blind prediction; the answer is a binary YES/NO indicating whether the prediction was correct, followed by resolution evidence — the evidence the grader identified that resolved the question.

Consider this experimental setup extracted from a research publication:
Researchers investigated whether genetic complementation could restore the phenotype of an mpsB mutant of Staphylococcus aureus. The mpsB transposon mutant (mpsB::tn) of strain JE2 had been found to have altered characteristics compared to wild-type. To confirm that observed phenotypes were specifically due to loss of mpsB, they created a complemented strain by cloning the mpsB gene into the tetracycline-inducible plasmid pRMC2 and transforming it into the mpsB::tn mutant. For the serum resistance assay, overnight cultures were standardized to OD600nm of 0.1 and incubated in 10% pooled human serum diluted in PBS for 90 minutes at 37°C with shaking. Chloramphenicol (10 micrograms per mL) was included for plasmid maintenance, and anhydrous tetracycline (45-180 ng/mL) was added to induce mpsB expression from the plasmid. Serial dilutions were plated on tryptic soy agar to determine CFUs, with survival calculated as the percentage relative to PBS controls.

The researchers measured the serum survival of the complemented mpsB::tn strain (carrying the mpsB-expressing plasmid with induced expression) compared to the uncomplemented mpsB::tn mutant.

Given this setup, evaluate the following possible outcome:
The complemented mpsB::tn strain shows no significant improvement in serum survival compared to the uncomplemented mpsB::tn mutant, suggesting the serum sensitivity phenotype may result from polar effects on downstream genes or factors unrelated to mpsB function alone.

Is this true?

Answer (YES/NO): NO